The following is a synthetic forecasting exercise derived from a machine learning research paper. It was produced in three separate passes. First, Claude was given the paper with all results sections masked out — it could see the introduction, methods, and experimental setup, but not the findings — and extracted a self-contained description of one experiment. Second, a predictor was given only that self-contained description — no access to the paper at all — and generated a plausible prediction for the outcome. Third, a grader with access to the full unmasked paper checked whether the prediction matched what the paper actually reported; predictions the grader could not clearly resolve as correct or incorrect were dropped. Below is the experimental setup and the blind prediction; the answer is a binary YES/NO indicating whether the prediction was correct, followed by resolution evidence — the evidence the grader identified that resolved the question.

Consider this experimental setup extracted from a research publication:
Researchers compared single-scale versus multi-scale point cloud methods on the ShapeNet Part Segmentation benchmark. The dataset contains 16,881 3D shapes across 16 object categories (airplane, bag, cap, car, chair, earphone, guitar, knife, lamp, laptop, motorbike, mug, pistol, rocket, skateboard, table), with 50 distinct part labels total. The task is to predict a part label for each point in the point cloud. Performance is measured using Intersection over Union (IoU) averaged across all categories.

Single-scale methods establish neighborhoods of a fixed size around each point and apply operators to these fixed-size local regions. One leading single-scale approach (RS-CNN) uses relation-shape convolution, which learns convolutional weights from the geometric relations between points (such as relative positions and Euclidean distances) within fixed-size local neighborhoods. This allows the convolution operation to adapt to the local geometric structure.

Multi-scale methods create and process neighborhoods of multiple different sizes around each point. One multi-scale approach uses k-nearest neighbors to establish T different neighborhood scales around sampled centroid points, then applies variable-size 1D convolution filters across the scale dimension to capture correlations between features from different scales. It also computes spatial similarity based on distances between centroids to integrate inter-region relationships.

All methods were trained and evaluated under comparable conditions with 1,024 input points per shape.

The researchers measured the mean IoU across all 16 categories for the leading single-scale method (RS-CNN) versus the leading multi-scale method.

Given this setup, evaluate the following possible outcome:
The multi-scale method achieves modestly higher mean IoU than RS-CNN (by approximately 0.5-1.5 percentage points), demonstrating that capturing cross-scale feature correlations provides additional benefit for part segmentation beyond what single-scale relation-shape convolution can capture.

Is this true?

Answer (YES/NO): NO